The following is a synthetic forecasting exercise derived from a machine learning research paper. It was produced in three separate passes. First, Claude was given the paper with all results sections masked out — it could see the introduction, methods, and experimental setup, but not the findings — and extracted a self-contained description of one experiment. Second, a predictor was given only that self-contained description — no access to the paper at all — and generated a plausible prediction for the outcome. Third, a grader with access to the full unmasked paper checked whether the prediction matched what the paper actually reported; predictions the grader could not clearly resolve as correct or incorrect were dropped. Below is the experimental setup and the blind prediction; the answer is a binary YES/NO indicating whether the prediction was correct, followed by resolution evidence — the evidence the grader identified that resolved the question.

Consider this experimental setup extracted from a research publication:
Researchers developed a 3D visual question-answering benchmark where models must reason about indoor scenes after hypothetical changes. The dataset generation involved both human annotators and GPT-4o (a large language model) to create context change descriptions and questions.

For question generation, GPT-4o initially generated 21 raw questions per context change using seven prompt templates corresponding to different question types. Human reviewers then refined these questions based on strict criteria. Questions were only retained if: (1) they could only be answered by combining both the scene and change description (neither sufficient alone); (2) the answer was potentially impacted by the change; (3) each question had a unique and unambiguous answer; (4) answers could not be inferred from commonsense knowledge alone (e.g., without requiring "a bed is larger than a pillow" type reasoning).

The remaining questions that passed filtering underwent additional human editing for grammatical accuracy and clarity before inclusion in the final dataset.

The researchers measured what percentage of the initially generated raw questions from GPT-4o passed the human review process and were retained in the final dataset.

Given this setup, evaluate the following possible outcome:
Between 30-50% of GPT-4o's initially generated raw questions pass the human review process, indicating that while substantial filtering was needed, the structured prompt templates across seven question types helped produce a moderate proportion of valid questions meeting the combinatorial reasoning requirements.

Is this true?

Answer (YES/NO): NO